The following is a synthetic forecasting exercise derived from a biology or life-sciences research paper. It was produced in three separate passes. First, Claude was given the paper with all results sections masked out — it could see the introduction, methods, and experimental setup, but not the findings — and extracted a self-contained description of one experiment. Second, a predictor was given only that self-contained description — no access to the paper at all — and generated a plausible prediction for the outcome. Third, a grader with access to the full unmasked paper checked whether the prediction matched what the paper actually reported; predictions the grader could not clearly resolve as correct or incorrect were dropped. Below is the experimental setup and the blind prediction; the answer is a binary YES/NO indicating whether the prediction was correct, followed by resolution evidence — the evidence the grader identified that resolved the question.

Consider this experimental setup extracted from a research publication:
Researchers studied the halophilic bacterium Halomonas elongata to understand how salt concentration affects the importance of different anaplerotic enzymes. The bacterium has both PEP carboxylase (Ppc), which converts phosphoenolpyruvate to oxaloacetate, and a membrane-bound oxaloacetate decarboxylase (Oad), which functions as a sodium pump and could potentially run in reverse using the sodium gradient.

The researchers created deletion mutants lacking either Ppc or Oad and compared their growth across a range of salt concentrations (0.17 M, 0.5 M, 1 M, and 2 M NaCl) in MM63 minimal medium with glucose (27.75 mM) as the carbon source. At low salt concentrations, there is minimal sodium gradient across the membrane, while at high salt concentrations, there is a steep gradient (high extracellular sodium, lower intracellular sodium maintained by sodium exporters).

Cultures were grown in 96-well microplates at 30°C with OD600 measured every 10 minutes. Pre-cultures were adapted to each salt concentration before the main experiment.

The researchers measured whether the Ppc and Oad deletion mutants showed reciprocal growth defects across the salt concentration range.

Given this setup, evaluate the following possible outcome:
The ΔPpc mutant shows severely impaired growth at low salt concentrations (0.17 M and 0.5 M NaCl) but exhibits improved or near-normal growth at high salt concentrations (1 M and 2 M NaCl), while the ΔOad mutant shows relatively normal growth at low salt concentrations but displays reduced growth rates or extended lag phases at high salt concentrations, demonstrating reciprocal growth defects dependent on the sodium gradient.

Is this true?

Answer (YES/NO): NO